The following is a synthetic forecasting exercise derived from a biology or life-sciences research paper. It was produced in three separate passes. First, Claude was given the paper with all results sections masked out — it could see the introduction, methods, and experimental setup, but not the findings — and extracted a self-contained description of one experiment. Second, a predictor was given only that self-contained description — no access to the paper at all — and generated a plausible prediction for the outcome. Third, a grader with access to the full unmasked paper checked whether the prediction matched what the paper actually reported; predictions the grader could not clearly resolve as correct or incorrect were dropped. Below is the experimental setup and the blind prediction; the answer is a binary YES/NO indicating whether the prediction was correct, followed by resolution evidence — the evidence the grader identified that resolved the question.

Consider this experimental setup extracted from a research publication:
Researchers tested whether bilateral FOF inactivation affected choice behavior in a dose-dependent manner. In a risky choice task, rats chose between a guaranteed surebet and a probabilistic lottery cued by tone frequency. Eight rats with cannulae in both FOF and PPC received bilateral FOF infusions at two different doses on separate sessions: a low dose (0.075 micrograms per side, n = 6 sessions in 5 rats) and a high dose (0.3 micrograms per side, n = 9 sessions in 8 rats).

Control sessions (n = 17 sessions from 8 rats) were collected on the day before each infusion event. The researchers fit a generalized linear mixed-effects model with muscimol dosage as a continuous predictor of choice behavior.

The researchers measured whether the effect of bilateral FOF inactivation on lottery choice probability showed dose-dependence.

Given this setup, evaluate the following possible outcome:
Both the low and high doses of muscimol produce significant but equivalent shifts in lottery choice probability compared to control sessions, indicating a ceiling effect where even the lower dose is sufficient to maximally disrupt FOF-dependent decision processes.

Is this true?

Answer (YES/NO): NO